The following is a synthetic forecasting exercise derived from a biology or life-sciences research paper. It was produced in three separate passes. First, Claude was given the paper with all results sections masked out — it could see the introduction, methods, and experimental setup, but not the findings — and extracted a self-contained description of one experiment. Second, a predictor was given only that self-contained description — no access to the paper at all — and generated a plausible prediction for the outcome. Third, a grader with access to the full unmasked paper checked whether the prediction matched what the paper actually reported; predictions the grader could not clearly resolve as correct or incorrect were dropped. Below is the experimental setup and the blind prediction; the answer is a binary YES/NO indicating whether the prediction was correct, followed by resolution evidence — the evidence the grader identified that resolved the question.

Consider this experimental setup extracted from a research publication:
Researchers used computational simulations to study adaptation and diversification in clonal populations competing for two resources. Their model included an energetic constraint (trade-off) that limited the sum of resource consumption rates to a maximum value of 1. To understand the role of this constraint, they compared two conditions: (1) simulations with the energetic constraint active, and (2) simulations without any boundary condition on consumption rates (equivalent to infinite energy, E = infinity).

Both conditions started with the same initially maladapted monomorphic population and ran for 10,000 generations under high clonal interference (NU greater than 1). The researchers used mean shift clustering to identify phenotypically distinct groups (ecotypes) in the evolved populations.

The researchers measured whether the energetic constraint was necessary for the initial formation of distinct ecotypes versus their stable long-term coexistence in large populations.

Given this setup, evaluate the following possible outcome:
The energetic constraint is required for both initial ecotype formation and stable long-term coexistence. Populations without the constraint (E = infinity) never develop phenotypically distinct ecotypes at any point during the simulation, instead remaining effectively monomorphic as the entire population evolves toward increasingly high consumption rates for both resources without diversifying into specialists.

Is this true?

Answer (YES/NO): NO